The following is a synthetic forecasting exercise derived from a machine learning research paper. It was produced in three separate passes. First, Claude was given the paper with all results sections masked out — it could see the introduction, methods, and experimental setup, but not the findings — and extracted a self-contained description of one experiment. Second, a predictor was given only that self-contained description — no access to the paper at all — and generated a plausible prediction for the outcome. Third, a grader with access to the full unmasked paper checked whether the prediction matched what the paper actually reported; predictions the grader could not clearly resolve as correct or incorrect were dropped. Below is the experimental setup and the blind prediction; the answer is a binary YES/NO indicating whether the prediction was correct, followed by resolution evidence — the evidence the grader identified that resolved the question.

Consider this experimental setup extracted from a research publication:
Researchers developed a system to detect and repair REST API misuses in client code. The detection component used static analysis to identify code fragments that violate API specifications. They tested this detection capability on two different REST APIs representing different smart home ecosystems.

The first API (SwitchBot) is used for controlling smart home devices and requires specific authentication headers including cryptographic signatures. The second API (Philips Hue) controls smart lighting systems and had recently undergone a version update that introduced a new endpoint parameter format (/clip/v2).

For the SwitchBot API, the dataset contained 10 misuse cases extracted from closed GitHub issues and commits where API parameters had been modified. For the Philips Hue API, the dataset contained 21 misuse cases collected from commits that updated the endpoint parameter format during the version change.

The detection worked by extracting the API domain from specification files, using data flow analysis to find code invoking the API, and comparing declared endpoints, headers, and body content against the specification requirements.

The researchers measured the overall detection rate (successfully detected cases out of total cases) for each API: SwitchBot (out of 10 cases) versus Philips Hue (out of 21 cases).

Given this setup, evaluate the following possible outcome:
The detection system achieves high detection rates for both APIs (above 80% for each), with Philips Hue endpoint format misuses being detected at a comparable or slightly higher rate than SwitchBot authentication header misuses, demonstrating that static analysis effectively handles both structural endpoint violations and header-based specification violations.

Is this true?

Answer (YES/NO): NO